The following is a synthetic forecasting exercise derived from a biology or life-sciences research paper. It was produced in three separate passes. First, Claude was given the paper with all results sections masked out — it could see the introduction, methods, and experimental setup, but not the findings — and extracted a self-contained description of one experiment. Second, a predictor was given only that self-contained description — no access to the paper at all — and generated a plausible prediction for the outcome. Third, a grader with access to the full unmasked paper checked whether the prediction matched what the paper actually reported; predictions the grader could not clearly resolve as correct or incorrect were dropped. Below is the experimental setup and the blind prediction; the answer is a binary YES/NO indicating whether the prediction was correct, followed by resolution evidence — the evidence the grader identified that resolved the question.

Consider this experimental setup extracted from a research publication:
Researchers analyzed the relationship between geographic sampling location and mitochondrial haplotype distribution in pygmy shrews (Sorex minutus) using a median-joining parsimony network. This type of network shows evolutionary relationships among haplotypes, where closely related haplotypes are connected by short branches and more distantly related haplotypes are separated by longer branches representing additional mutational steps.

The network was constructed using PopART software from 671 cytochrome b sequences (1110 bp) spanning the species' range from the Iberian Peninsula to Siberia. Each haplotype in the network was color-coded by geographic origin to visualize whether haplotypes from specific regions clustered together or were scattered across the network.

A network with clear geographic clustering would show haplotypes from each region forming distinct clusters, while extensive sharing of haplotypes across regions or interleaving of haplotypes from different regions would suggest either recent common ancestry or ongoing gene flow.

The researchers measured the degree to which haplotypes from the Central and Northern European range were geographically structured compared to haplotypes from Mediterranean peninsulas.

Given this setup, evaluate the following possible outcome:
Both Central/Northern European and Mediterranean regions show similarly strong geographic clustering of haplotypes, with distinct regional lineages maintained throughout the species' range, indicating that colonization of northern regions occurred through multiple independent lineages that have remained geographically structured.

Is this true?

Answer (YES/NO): NO